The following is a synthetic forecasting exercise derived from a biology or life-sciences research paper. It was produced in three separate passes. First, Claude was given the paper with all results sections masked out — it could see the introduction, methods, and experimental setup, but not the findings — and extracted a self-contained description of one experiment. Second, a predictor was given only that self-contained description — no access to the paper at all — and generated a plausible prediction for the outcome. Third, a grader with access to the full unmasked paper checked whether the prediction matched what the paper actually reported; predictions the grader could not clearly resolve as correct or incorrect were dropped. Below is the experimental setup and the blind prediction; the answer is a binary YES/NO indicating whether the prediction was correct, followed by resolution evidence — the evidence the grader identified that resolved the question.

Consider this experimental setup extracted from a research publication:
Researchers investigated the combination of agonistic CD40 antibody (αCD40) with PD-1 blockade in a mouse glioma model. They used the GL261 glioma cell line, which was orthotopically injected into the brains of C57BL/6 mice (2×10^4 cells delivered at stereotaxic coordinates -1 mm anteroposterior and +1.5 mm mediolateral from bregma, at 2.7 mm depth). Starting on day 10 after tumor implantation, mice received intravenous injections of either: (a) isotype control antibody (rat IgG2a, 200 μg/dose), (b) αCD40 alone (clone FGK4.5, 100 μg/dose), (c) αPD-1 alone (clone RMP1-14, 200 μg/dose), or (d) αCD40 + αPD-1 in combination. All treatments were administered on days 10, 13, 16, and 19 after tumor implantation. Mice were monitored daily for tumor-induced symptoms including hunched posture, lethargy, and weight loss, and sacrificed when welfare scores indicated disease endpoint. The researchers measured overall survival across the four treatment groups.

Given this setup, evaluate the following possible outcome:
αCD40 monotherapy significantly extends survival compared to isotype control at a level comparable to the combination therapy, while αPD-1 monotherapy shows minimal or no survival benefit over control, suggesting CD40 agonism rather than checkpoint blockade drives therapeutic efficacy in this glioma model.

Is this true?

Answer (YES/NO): NO